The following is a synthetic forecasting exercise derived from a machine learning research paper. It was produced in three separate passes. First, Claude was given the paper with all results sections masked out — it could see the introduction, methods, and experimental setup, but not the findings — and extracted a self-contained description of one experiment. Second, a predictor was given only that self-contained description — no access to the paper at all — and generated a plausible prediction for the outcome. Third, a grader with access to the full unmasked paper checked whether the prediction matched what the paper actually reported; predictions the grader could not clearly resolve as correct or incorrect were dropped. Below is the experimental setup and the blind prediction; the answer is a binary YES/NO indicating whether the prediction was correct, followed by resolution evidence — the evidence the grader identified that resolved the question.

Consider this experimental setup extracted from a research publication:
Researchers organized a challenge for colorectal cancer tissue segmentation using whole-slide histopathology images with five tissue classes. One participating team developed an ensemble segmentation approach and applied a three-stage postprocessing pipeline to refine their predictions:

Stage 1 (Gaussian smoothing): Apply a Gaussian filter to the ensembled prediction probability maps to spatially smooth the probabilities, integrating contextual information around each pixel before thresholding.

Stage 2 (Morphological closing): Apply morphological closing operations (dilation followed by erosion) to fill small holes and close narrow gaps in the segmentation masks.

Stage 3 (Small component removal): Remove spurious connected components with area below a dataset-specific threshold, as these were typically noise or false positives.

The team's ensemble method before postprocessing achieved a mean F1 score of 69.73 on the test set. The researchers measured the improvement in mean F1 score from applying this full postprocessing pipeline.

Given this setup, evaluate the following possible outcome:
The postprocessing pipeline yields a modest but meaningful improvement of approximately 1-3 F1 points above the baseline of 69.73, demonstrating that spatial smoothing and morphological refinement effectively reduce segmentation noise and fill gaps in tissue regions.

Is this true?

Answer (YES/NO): NO